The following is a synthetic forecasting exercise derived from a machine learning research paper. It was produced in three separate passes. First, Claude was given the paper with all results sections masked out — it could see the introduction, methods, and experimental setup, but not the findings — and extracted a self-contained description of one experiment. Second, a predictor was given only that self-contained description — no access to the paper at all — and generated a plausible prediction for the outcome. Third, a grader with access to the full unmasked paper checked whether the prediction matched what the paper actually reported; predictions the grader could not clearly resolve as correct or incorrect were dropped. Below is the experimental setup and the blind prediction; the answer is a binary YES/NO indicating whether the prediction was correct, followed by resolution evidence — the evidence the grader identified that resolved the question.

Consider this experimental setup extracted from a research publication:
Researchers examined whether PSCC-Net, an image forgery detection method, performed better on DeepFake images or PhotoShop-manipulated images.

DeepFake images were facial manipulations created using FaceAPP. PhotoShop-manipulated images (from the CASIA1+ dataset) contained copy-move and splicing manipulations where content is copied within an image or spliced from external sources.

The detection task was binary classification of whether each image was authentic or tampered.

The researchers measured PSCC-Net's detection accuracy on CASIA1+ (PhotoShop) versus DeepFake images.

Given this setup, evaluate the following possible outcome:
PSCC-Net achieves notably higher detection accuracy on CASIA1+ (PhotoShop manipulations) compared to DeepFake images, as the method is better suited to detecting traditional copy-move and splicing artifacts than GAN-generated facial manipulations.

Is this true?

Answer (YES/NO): YES